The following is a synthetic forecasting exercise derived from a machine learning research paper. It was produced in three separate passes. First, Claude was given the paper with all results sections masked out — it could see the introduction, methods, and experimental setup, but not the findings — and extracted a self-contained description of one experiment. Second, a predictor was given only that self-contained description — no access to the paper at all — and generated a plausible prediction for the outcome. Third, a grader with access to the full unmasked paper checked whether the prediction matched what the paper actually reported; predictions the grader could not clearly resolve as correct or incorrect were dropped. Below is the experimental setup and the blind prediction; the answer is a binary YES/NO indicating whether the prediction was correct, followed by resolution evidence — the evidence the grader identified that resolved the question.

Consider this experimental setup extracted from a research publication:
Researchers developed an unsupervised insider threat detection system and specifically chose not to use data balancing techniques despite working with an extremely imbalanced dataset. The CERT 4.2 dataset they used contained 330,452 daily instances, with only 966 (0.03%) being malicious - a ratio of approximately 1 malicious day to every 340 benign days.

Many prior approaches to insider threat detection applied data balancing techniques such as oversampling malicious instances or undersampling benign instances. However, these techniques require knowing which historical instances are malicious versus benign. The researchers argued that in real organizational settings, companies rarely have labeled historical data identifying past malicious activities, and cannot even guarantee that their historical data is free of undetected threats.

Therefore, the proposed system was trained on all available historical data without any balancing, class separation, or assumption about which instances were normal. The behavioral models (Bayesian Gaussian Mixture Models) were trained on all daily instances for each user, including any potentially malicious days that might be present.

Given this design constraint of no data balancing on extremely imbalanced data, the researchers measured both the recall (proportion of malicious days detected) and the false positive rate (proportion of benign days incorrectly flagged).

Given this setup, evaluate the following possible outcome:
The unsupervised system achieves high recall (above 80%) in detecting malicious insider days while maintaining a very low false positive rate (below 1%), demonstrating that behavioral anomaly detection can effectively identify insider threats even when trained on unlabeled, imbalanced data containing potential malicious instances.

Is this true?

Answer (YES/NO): NO